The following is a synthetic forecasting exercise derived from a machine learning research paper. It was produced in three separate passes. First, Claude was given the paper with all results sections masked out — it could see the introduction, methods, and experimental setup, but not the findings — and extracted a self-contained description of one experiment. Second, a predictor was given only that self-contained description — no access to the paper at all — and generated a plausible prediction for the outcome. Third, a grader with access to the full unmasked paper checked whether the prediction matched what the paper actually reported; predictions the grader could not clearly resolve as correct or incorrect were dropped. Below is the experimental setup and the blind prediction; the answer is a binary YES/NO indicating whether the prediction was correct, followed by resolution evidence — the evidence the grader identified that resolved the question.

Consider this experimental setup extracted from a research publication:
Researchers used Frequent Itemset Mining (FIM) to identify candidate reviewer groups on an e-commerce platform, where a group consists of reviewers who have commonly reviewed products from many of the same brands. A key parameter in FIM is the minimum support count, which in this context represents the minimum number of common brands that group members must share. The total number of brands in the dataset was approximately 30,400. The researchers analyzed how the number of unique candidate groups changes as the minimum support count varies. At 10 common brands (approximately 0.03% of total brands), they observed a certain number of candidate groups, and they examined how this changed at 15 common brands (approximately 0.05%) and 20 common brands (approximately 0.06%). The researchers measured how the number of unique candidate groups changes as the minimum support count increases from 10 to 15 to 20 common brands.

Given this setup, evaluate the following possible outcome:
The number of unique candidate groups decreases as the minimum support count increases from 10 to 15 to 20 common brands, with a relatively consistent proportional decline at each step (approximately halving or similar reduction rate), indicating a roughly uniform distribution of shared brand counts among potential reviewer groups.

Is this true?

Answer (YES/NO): NO